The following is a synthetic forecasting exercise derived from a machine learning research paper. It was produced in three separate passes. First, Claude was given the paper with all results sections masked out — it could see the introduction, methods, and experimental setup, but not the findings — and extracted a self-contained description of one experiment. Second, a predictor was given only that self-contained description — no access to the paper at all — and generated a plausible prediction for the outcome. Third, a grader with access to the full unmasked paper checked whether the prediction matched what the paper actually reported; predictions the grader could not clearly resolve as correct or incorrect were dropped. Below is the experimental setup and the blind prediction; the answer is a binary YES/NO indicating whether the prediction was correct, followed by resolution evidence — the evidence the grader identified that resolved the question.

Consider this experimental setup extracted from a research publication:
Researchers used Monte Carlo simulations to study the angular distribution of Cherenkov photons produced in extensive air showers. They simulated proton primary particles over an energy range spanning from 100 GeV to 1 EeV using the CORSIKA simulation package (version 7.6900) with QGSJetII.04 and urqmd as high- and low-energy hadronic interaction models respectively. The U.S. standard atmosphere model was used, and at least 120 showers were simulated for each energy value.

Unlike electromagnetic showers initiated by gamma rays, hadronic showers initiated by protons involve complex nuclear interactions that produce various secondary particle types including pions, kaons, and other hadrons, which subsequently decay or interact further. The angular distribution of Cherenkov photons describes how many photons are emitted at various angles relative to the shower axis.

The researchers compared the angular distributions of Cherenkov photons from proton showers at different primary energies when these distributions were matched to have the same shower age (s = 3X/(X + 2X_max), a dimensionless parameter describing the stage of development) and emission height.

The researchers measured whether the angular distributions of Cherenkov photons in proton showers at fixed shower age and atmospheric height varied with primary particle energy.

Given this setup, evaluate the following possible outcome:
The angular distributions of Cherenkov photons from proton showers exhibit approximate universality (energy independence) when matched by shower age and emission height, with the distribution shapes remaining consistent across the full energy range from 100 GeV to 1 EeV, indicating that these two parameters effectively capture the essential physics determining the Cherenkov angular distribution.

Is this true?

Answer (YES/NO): NO